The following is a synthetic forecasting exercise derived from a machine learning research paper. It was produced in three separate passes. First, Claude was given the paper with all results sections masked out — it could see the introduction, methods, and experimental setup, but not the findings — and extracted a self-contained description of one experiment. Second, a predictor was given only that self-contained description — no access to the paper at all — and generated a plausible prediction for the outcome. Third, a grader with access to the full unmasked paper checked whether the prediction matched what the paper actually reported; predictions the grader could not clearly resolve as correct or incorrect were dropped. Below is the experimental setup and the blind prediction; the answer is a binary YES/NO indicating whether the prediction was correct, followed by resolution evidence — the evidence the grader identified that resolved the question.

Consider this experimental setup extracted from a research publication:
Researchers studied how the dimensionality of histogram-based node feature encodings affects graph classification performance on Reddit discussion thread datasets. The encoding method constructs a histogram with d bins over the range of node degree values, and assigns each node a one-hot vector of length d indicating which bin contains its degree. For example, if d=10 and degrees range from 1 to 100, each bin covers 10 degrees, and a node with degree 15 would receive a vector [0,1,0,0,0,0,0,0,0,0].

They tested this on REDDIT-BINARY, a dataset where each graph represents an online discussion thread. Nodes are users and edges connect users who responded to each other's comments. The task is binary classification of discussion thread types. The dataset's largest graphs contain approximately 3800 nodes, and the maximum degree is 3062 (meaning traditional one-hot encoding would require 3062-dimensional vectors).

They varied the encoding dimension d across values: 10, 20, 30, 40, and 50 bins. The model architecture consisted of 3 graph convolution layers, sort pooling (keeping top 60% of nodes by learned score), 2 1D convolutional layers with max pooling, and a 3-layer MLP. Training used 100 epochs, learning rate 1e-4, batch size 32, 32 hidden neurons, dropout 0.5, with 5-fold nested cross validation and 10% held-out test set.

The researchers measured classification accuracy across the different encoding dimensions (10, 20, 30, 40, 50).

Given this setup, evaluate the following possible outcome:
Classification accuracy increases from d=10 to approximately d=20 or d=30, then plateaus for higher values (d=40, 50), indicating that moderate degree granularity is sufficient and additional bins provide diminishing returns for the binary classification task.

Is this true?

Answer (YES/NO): NO